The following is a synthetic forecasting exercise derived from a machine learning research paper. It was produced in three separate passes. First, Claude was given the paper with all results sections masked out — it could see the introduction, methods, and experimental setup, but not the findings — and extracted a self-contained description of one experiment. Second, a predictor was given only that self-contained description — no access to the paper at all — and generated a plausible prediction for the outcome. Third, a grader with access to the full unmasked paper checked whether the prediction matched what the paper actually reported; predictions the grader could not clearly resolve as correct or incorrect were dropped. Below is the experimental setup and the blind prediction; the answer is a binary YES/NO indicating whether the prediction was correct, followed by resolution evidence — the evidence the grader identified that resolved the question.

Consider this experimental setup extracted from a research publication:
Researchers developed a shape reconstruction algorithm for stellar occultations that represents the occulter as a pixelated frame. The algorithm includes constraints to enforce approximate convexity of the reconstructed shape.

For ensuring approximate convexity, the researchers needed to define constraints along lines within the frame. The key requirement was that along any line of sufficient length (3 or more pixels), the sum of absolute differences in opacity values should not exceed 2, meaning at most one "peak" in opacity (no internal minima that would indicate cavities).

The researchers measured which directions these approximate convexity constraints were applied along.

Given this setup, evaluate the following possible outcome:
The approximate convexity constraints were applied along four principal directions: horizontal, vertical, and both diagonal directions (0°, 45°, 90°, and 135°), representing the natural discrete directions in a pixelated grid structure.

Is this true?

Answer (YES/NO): YES